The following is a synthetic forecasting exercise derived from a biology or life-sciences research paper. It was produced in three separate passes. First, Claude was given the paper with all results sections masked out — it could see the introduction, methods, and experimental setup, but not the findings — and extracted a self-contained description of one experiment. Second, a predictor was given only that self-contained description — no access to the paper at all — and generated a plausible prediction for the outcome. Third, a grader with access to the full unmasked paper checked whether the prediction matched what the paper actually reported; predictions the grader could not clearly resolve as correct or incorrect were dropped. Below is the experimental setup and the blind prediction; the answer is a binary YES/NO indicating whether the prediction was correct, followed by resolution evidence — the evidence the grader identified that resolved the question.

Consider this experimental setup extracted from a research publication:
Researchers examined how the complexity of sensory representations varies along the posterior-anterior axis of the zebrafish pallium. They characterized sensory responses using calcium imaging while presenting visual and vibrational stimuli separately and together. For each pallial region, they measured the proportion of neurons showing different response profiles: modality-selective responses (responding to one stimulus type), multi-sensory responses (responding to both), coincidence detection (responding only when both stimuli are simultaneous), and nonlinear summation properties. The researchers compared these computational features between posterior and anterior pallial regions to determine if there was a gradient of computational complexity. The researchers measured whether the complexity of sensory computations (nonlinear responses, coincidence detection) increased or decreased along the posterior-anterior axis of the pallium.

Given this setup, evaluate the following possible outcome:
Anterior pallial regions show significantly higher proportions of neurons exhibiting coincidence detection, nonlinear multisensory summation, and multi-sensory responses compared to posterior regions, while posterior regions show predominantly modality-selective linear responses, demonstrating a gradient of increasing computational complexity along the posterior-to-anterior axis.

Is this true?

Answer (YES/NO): NO